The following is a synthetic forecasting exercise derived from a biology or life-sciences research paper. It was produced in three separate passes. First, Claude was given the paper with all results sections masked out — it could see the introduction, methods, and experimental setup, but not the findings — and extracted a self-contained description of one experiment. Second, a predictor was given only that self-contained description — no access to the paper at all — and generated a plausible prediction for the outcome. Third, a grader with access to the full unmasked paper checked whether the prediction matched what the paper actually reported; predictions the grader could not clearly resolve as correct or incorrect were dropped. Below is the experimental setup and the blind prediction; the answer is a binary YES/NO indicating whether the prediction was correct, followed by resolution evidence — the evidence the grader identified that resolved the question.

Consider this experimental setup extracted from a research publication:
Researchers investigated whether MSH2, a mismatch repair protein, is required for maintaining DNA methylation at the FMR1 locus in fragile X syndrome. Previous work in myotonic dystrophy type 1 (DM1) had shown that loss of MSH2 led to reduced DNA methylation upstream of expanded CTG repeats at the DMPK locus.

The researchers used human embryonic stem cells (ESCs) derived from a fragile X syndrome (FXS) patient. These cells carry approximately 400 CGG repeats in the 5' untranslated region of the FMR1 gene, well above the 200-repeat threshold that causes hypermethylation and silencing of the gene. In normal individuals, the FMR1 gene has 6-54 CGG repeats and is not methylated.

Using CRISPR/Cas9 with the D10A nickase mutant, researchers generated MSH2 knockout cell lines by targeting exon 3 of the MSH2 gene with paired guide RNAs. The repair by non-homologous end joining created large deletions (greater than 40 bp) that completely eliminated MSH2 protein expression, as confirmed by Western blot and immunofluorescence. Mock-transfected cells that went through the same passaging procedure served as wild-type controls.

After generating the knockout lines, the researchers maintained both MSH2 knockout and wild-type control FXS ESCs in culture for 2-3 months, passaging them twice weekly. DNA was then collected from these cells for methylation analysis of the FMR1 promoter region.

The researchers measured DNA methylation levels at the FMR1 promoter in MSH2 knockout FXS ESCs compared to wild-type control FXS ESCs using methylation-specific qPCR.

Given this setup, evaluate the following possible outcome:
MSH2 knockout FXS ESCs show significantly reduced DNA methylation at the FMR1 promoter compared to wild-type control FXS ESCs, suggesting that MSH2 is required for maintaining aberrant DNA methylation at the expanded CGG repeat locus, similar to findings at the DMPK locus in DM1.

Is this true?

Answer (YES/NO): NO